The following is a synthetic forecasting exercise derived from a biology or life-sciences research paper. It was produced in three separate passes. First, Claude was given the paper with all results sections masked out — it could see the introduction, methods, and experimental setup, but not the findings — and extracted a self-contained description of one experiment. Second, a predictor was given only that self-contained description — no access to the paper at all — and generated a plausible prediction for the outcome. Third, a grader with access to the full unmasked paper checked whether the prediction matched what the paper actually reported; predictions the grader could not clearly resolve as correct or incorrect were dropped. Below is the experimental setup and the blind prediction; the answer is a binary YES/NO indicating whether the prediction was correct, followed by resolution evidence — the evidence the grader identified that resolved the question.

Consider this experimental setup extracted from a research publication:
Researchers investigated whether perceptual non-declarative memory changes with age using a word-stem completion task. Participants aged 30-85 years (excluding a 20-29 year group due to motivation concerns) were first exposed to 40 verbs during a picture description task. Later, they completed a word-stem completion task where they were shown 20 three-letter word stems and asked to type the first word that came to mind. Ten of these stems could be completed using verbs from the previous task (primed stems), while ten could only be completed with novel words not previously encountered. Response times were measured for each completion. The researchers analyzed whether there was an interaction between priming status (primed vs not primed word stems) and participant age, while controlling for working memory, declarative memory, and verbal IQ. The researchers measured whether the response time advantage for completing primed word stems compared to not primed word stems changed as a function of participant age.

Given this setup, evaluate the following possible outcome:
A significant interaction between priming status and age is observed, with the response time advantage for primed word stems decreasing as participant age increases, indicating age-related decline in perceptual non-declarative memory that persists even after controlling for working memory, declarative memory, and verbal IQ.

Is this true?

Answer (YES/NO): NO